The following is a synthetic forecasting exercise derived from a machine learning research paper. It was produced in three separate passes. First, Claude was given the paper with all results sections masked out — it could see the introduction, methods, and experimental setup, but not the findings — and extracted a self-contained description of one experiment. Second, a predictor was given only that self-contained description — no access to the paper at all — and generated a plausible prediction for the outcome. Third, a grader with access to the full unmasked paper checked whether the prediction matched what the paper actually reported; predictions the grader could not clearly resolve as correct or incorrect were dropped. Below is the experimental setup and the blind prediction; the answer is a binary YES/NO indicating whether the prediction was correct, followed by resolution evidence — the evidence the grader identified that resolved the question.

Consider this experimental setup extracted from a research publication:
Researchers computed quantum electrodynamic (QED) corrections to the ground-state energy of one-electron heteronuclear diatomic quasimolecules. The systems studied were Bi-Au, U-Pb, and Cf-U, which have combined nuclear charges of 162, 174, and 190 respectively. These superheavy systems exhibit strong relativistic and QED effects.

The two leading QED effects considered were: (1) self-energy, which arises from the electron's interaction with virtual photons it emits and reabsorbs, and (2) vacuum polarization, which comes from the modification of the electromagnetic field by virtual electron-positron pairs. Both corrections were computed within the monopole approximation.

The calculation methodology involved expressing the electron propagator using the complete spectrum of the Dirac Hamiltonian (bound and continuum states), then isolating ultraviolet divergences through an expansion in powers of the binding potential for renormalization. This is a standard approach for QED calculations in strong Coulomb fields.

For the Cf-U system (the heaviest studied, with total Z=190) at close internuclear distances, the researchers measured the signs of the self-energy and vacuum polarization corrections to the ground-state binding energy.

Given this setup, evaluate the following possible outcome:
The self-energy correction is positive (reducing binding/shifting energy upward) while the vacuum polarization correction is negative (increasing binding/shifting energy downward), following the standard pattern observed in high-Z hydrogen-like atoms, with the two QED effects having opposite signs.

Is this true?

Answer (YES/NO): YES